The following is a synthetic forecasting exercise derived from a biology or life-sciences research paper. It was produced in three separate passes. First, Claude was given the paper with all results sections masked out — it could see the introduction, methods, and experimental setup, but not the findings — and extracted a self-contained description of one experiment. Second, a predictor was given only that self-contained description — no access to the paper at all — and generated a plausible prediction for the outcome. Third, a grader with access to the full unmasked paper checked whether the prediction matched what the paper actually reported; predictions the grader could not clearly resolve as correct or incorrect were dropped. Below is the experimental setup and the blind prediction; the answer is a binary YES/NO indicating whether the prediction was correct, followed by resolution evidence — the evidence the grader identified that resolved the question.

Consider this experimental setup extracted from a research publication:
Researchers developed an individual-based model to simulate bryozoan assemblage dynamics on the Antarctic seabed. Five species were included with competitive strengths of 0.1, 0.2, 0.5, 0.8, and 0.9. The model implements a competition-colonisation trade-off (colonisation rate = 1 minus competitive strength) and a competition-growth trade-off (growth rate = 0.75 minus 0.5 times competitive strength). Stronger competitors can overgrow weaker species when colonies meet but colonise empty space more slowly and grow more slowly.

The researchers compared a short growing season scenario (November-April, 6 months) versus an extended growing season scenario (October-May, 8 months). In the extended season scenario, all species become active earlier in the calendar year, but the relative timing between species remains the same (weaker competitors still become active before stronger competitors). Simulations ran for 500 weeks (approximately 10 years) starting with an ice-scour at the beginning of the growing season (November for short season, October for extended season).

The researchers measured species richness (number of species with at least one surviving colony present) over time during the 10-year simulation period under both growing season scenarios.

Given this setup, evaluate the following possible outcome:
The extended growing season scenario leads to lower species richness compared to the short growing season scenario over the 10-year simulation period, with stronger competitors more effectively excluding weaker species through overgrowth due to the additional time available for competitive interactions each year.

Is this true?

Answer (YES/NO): YES